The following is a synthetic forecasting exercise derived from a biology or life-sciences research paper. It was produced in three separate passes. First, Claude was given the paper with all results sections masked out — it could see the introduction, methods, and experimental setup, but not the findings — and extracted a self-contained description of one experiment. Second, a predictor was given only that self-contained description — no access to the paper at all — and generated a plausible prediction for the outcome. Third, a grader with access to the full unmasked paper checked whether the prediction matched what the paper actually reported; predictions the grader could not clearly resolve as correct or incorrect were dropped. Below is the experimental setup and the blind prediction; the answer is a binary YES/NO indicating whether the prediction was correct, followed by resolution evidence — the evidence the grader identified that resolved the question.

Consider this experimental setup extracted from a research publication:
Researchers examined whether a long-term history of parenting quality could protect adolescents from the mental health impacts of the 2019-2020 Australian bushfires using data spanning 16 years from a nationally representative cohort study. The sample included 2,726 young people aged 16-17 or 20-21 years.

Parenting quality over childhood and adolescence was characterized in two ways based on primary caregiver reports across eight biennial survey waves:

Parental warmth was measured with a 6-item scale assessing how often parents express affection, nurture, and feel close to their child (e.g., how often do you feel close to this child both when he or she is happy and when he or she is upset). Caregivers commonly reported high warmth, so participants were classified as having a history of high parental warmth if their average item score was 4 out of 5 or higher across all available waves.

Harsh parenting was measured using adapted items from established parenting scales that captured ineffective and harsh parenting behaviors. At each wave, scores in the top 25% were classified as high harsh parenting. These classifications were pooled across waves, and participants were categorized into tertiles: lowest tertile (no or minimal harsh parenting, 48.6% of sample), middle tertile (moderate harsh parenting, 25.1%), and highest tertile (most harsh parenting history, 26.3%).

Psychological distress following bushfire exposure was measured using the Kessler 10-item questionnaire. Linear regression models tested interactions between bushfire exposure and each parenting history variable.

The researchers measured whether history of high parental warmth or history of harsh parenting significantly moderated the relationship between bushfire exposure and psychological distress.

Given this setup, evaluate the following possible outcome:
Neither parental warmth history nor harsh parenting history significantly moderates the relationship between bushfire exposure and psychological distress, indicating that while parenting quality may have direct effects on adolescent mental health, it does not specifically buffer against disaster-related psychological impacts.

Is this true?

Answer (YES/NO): YES